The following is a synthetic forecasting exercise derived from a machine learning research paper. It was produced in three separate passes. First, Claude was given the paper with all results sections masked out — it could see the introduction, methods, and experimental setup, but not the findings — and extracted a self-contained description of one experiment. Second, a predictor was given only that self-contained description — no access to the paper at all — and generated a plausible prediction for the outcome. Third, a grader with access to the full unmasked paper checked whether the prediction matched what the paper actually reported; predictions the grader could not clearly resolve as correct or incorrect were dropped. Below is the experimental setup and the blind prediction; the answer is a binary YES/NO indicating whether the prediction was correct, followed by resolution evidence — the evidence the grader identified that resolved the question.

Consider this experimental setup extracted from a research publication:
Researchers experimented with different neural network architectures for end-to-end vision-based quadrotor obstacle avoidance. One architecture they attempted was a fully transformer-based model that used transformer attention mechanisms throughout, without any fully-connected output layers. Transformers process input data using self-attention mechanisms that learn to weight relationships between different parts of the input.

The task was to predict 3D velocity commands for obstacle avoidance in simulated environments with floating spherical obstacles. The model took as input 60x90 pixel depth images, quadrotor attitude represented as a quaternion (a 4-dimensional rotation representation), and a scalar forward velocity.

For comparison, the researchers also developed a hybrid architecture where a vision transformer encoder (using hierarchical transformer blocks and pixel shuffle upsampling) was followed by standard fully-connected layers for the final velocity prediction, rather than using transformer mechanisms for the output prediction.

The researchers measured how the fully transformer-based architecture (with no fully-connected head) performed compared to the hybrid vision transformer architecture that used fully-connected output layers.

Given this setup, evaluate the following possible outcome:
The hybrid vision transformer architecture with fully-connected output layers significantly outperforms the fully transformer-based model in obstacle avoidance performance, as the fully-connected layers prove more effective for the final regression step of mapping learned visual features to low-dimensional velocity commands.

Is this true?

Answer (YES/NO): YES